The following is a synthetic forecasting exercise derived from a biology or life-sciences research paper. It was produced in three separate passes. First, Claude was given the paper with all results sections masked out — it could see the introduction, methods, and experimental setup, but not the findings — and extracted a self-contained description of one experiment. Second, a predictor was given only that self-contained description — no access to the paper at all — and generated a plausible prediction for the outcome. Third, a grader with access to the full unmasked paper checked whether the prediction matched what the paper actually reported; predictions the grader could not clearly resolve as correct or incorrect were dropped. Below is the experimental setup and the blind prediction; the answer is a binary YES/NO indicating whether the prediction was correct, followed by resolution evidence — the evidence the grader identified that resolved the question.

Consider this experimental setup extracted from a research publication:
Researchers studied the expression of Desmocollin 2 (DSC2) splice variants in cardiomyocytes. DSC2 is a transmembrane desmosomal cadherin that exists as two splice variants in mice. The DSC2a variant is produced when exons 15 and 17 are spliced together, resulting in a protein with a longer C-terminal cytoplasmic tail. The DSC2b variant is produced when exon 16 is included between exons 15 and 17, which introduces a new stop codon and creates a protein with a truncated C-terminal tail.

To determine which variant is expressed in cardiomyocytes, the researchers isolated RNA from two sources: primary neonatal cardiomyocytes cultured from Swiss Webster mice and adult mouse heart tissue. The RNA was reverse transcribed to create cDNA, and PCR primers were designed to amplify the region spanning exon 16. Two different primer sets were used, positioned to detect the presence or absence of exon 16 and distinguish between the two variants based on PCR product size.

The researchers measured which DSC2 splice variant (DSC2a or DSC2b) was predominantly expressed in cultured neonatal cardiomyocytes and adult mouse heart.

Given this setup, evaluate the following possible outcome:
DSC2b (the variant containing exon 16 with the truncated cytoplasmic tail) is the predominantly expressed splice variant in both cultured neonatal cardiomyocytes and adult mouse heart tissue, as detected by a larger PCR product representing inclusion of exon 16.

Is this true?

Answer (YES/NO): YES